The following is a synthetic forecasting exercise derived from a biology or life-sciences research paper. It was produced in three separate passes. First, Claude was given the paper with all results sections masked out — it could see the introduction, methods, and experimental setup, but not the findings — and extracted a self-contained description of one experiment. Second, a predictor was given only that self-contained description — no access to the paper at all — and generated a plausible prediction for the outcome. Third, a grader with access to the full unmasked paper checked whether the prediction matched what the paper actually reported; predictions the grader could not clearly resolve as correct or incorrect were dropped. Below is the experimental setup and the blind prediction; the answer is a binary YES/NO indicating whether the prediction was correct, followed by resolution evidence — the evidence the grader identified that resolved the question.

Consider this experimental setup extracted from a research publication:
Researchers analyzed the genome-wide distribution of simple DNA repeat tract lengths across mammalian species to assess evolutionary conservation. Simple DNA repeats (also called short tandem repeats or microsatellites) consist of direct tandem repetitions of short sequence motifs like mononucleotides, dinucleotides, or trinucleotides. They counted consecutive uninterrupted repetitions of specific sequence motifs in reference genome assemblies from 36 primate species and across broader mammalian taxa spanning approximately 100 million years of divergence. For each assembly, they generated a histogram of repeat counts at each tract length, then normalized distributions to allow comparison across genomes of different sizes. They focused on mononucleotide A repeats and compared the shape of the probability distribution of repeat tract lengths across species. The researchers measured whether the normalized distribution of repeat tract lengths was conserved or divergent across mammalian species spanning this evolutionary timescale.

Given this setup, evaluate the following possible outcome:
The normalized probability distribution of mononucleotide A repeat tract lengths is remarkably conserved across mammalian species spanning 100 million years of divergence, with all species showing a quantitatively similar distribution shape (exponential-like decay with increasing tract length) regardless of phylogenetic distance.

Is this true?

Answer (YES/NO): NO